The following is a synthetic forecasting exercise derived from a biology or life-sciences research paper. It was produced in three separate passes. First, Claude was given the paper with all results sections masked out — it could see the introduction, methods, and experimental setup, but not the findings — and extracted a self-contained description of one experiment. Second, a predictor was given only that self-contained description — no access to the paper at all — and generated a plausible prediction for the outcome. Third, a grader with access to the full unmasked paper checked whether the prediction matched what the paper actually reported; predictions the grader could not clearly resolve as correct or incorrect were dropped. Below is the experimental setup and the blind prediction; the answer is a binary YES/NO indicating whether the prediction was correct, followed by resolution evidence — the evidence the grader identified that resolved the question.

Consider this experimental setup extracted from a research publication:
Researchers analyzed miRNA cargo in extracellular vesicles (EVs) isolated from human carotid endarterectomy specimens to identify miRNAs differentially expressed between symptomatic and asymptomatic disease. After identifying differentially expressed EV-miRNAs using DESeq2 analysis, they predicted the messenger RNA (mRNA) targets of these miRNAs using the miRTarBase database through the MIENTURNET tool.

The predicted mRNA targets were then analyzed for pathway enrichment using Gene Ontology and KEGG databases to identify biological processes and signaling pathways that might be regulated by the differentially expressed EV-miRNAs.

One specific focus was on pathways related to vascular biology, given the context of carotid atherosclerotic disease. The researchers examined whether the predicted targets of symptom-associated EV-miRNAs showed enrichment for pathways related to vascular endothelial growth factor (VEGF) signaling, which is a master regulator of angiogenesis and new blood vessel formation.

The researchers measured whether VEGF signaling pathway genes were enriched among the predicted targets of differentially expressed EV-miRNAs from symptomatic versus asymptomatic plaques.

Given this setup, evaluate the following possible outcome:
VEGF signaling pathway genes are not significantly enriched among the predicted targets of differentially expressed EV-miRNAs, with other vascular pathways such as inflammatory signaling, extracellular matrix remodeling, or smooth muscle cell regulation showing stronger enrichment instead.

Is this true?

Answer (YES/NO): NO